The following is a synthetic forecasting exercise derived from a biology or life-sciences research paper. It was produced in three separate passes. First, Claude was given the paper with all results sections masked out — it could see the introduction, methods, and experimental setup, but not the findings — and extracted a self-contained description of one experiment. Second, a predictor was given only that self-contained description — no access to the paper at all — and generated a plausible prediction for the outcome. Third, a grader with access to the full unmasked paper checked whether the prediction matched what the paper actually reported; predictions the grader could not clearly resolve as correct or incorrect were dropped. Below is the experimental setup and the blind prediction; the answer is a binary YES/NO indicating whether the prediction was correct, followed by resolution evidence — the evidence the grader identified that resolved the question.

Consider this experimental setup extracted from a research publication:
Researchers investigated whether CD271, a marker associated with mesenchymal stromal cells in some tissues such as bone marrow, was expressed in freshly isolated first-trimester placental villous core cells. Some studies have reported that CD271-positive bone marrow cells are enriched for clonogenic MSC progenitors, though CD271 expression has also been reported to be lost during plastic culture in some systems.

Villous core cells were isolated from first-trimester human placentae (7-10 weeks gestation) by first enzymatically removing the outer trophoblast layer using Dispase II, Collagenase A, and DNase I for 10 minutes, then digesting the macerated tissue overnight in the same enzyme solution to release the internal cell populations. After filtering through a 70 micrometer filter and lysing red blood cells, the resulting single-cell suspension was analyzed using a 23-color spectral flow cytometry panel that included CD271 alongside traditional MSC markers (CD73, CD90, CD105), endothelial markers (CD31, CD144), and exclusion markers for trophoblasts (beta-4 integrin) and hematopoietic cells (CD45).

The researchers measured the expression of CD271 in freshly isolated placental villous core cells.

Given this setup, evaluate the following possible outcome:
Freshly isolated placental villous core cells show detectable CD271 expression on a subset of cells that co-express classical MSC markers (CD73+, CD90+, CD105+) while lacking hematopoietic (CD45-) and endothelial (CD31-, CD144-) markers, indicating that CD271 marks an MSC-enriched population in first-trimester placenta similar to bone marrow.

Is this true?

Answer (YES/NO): NO